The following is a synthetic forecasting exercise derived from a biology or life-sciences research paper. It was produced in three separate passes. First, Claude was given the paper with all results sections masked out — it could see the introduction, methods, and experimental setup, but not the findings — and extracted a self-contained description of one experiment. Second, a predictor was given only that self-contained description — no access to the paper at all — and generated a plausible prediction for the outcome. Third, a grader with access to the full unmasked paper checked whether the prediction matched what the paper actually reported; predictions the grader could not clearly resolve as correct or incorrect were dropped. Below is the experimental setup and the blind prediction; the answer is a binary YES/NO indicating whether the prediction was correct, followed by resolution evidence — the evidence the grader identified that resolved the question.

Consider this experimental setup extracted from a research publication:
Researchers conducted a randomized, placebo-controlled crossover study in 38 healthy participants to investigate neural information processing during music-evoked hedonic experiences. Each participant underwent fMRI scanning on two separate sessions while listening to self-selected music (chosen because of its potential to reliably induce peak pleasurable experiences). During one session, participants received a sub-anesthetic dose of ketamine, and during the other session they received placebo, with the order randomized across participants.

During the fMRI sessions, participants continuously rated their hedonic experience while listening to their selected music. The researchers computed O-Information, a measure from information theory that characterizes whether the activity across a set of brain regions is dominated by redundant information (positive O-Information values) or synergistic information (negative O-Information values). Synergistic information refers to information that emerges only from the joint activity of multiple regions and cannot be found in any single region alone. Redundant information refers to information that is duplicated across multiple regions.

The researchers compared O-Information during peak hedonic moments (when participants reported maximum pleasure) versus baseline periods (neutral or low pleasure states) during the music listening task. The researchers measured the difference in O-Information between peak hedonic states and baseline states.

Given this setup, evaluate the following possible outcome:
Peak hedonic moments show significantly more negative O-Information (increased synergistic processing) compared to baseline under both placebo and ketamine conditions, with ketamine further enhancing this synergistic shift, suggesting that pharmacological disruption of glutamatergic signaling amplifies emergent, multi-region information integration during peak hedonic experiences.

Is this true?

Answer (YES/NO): NO